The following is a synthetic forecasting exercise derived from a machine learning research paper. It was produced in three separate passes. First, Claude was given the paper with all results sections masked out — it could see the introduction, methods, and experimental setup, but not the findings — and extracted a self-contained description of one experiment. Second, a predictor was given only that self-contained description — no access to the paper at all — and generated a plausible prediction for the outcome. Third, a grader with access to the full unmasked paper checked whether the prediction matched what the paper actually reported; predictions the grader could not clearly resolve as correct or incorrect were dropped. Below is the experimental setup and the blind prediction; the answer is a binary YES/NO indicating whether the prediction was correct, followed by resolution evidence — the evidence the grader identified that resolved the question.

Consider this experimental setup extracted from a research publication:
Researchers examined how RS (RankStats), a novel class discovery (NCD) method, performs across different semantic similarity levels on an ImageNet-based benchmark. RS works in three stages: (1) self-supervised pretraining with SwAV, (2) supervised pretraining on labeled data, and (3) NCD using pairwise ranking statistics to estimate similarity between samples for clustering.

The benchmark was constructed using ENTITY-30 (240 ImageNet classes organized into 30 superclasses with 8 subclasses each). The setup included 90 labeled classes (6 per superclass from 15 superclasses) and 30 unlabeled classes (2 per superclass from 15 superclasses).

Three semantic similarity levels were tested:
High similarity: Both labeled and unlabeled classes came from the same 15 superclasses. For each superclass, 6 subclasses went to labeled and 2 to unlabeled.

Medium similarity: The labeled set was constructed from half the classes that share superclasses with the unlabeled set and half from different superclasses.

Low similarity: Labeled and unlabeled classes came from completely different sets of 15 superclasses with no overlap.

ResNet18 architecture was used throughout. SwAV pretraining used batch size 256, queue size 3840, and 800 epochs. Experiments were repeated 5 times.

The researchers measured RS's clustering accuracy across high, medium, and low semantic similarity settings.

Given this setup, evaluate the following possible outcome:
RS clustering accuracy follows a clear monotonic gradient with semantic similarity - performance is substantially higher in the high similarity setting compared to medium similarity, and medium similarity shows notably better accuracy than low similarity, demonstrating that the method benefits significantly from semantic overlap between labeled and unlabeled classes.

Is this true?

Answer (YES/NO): NO